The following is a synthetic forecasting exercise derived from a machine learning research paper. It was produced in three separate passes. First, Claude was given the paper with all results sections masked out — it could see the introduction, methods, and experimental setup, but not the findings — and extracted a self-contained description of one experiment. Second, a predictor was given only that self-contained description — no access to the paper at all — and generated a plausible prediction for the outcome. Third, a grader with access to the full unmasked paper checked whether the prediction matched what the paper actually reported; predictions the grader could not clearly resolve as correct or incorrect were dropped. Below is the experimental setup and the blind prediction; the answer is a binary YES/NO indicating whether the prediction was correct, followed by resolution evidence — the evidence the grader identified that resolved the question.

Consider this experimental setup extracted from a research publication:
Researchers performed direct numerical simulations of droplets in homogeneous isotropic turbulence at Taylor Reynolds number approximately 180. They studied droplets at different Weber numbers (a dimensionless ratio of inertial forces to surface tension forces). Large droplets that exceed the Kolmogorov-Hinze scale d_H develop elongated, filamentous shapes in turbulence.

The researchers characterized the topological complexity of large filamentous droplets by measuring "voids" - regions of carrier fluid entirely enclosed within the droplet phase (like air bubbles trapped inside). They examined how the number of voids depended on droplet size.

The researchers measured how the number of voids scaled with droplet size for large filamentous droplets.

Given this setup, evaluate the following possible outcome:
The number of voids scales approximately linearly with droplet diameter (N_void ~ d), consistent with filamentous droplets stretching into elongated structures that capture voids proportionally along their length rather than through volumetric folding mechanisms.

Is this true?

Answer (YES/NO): NO